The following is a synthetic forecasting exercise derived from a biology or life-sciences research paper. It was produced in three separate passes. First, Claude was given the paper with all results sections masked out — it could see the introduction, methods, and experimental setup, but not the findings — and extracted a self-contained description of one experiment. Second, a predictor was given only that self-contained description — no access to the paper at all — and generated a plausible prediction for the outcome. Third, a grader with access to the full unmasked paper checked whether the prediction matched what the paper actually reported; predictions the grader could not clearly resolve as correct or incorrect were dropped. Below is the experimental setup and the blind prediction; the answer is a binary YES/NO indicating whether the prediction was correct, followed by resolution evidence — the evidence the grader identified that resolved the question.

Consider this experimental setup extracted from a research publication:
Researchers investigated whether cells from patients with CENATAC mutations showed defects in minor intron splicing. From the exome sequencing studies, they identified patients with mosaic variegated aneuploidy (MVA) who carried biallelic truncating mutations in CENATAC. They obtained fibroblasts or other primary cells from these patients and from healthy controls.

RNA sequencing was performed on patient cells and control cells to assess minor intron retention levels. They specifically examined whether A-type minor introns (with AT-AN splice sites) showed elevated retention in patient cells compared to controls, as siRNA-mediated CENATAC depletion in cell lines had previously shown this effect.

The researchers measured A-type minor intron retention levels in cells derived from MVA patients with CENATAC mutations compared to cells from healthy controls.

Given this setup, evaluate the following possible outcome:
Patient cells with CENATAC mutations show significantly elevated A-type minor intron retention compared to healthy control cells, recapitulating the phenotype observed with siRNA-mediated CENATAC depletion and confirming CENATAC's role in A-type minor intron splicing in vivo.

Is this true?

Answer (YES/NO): YES